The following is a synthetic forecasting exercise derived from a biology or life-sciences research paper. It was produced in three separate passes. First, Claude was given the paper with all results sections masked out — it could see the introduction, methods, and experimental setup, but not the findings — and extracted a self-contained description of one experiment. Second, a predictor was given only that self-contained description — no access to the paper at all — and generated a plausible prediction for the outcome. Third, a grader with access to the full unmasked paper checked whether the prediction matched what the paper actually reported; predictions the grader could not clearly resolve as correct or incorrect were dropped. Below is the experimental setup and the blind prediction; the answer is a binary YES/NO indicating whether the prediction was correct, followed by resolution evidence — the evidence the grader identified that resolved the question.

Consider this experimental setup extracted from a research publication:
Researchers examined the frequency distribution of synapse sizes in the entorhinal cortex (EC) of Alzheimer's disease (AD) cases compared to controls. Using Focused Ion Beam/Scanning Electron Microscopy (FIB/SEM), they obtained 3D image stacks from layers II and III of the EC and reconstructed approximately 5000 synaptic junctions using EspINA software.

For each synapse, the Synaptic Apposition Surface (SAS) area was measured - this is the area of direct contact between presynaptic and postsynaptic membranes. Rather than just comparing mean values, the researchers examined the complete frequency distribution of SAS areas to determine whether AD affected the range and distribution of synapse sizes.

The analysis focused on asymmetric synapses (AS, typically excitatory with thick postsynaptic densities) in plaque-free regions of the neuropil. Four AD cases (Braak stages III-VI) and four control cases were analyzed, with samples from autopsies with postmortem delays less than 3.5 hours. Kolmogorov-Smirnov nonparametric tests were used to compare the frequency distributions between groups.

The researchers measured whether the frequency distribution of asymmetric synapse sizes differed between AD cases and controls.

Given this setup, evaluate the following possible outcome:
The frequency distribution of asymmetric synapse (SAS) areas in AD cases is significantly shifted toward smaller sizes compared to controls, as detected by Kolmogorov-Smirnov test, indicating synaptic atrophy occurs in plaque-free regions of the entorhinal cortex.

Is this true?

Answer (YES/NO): NO